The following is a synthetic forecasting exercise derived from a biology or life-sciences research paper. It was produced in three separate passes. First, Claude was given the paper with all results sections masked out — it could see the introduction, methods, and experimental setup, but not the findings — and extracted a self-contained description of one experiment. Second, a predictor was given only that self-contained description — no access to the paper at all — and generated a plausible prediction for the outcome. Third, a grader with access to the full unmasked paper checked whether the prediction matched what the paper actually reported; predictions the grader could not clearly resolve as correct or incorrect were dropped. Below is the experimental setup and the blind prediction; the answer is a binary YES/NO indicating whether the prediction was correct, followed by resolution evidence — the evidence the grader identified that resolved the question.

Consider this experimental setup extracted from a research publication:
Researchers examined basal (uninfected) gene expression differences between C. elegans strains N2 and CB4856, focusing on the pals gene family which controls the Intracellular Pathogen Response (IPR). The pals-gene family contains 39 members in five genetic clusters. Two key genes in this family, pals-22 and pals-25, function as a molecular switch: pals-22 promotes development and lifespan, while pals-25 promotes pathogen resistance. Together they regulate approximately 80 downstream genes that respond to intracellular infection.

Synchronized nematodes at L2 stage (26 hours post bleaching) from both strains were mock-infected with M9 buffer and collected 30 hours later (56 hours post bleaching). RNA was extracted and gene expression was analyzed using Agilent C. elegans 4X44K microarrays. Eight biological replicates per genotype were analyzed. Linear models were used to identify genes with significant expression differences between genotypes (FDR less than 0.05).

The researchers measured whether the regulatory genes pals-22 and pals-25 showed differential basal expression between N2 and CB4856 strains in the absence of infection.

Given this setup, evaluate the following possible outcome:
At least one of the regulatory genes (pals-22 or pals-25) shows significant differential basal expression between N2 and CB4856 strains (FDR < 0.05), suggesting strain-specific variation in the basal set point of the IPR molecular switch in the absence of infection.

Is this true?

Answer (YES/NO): YES